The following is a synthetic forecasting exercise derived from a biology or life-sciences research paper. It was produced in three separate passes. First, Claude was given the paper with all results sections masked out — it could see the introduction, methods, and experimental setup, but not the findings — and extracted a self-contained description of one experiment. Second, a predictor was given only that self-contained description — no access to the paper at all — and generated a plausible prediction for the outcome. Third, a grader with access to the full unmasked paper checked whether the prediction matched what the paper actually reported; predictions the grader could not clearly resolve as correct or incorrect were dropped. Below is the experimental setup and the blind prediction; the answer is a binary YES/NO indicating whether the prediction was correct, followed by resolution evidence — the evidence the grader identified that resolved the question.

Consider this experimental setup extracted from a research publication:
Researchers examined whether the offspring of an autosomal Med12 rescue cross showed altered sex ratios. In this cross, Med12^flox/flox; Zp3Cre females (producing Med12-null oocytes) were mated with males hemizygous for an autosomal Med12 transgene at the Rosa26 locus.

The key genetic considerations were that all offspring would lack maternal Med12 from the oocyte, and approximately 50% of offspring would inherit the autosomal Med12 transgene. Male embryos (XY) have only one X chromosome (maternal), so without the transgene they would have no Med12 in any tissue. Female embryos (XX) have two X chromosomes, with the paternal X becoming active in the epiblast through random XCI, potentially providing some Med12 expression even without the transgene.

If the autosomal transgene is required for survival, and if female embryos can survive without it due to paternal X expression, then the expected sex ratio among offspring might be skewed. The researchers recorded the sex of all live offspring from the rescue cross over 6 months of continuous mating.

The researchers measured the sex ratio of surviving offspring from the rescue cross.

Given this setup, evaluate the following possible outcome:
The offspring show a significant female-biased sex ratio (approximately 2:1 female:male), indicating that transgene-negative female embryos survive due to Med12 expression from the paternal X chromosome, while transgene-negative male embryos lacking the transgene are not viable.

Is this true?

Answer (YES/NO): NO